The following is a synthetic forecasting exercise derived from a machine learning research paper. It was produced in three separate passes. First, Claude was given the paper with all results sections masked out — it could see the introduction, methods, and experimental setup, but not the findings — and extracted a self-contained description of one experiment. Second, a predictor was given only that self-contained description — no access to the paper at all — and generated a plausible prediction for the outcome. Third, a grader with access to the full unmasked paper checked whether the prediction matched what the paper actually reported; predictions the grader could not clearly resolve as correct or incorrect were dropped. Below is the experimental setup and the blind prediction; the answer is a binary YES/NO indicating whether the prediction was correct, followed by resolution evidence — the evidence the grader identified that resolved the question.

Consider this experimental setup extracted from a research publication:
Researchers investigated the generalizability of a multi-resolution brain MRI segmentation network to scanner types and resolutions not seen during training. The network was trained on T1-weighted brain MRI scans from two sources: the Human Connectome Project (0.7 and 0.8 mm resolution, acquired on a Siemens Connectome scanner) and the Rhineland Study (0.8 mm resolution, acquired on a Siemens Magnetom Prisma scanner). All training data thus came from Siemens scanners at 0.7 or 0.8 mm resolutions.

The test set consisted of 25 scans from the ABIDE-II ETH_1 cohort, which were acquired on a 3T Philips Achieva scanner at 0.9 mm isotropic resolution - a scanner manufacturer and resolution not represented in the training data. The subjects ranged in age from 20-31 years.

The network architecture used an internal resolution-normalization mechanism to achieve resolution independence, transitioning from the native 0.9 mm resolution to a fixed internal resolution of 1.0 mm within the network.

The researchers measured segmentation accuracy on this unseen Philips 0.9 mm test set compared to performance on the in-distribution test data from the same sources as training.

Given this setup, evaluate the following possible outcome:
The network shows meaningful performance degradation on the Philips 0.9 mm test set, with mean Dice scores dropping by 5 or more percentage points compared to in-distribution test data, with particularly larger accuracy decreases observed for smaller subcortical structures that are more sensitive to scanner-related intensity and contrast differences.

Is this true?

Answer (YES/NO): NO